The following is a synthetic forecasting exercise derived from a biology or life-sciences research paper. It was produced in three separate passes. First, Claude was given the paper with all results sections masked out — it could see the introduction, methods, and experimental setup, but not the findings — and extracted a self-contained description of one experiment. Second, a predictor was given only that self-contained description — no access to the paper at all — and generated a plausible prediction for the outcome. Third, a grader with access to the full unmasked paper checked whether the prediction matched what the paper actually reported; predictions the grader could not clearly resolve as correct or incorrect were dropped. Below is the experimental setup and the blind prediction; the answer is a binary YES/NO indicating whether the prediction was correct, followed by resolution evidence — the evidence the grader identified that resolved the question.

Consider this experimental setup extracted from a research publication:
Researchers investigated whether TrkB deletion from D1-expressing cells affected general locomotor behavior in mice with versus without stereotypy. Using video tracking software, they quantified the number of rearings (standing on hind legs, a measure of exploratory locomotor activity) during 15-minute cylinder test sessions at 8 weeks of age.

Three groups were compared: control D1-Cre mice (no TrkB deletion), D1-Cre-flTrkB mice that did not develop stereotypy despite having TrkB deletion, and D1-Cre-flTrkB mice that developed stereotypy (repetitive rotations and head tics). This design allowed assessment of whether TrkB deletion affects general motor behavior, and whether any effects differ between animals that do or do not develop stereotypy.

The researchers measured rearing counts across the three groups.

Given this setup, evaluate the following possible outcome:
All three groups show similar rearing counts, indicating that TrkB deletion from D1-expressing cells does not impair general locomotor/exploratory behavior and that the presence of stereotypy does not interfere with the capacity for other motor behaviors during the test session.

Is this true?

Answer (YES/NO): YES